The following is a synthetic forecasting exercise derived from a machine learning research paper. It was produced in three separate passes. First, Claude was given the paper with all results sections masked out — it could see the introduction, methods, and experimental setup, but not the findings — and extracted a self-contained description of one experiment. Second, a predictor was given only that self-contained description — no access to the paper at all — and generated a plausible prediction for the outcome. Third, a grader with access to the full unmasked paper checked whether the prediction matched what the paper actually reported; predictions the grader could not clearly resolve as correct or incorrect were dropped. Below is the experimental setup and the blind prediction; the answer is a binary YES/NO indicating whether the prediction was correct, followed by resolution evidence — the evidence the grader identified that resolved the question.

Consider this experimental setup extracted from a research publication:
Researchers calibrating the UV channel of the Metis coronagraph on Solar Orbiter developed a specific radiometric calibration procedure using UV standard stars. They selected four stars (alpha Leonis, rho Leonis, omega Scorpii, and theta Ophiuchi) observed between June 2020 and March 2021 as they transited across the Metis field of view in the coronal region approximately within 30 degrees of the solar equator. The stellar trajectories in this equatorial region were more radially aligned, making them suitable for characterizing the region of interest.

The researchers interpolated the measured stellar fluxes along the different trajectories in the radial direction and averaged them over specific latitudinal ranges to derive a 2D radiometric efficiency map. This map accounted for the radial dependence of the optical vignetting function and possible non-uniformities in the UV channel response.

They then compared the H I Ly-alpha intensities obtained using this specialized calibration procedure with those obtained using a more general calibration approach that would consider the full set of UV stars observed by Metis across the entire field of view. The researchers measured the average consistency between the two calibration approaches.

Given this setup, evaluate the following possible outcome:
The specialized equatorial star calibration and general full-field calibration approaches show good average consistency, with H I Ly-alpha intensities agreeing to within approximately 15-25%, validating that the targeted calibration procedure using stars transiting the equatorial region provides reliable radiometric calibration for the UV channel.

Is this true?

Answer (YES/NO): NO